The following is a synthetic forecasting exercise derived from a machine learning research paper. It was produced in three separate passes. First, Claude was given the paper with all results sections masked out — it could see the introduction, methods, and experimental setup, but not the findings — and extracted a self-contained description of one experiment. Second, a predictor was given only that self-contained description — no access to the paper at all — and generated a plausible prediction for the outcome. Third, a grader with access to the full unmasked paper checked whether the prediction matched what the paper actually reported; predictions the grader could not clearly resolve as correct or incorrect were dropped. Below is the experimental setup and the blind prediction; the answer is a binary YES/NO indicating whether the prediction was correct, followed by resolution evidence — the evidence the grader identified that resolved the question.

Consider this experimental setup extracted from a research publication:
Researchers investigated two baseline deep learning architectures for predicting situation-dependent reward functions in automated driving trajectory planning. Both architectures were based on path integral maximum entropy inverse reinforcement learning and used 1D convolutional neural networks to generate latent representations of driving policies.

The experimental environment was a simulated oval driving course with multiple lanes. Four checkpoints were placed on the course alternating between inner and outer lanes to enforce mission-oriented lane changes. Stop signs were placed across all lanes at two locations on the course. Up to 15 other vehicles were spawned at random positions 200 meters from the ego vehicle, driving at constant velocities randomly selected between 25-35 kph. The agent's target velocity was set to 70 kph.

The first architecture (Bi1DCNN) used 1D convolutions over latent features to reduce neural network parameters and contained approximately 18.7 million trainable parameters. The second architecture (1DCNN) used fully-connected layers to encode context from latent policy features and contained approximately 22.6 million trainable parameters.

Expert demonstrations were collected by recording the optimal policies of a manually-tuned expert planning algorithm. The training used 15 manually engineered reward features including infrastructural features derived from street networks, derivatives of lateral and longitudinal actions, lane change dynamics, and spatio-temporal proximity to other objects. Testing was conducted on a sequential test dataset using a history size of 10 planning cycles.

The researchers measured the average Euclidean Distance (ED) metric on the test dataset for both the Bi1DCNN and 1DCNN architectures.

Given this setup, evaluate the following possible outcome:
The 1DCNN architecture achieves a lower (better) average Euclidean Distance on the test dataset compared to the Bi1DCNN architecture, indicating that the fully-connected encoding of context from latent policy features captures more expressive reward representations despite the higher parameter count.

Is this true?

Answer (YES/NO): YES